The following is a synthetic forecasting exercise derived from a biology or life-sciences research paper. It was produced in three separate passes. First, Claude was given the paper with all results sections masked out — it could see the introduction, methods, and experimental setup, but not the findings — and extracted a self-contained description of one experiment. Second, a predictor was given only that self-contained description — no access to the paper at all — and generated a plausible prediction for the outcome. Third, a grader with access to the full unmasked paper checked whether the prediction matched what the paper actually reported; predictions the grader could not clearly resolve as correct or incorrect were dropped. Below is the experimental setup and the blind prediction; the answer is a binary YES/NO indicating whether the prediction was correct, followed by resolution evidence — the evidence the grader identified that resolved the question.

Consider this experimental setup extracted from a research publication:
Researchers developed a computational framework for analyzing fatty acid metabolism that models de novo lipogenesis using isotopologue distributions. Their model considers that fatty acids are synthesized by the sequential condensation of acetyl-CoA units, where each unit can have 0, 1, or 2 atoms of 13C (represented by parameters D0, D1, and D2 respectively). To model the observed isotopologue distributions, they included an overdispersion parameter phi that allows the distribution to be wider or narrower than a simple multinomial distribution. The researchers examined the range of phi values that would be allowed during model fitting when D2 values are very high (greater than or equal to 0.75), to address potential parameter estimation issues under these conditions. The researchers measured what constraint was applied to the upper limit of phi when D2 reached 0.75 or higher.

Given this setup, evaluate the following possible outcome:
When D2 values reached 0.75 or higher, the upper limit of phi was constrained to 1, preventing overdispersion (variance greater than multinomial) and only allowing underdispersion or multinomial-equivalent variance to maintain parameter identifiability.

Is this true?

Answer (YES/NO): NO